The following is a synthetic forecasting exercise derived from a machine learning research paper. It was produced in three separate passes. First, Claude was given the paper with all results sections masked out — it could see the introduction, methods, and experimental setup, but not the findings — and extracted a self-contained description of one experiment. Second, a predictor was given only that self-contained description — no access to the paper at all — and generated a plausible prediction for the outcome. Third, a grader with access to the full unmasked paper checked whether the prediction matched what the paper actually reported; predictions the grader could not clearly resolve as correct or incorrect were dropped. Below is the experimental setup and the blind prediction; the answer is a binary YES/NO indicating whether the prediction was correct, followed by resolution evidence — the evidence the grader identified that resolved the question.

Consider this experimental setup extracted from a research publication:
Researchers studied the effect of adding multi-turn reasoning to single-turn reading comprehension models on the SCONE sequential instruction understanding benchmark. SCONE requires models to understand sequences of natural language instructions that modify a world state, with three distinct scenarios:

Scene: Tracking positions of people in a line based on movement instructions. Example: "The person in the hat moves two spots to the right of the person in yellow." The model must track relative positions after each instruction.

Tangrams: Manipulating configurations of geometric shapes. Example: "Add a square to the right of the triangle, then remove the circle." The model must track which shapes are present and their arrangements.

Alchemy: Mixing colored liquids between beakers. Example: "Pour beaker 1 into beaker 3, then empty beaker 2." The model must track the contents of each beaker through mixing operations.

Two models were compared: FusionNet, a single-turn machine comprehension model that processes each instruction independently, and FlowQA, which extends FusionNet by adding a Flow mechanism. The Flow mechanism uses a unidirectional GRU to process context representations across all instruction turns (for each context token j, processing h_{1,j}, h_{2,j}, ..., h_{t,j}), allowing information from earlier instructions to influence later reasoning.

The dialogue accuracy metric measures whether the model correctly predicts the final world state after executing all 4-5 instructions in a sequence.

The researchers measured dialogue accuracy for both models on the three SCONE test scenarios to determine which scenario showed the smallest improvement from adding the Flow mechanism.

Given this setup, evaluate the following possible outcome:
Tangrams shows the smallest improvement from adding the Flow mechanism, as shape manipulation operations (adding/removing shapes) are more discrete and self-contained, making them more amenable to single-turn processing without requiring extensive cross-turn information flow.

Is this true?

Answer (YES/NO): NO